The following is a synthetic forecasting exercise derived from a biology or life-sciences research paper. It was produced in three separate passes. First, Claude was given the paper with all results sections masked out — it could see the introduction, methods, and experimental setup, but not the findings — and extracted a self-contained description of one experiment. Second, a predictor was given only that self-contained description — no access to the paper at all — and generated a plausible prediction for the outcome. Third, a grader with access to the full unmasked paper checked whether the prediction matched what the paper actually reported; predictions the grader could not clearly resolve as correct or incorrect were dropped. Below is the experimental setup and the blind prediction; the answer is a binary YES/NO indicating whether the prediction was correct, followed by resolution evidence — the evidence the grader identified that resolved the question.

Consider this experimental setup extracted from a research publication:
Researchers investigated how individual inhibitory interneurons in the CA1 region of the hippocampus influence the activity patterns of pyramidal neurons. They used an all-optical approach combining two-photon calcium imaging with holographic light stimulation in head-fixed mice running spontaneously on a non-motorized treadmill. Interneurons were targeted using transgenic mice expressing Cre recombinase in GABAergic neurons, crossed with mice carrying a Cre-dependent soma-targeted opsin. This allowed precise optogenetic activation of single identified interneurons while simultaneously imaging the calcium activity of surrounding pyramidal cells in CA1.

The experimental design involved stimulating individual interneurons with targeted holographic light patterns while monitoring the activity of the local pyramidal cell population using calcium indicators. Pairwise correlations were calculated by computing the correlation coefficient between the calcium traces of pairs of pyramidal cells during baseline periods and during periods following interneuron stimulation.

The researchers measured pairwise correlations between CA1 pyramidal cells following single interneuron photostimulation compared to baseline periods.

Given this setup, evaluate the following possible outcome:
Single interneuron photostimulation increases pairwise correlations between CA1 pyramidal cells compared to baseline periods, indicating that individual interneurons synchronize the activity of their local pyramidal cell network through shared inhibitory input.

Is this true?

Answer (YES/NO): NO